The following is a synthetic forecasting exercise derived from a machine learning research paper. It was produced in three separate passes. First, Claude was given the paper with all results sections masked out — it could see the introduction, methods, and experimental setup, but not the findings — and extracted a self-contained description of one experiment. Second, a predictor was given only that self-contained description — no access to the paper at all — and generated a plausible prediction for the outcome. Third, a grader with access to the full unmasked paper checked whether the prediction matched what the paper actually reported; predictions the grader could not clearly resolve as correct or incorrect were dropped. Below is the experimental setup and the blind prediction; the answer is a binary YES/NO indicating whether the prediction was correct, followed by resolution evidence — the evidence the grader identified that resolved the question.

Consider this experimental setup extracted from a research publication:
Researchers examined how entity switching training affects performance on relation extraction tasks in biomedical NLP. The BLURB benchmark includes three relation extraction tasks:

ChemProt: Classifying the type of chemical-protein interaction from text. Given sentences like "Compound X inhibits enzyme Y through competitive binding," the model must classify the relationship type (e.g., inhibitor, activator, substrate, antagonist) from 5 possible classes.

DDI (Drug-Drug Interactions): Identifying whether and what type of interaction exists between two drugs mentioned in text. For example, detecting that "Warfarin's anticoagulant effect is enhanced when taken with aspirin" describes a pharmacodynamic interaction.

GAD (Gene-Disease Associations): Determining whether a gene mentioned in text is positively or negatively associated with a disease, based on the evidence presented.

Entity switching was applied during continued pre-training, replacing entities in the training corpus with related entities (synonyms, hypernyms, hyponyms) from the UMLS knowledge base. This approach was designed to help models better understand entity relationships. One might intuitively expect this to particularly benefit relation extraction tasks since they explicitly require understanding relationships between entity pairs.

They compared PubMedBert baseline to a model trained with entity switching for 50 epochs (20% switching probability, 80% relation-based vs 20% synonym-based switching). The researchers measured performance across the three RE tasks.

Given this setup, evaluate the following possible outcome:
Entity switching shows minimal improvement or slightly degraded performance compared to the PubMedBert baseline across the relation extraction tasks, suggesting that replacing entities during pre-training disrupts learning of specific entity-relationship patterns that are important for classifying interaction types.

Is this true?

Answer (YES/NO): NO